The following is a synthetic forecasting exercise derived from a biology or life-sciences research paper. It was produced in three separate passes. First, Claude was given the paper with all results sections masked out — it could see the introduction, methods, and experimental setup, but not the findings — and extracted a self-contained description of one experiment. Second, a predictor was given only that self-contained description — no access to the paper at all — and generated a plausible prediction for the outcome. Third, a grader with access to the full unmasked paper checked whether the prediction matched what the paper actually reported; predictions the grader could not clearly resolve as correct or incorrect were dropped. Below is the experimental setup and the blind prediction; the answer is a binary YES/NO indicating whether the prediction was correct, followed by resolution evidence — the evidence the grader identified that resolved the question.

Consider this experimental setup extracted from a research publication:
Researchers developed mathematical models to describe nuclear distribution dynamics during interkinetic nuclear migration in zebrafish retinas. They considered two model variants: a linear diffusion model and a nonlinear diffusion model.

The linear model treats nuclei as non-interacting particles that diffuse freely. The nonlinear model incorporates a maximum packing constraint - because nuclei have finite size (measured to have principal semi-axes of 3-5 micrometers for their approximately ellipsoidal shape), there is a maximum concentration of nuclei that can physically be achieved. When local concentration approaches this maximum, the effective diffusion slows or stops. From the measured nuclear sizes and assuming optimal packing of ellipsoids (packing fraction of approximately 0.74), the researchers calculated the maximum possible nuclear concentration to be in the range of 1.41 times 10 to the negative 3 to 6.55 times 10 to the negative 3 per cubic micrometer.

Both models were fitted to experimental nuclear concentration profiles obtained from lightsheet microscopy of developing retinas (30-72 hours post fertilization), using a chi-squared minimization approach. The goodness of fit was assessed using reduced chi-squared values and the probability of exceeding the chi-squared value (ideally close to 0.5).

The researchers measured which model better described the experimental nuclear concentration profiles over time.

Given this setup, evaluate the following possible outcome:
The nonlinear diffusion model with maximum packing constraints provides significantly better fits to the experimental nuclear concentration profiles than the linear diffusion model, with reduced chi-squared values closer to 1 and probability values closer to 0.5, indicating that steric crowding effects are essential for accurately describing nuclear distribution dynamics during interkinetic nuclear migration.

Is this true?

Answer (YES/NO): YES